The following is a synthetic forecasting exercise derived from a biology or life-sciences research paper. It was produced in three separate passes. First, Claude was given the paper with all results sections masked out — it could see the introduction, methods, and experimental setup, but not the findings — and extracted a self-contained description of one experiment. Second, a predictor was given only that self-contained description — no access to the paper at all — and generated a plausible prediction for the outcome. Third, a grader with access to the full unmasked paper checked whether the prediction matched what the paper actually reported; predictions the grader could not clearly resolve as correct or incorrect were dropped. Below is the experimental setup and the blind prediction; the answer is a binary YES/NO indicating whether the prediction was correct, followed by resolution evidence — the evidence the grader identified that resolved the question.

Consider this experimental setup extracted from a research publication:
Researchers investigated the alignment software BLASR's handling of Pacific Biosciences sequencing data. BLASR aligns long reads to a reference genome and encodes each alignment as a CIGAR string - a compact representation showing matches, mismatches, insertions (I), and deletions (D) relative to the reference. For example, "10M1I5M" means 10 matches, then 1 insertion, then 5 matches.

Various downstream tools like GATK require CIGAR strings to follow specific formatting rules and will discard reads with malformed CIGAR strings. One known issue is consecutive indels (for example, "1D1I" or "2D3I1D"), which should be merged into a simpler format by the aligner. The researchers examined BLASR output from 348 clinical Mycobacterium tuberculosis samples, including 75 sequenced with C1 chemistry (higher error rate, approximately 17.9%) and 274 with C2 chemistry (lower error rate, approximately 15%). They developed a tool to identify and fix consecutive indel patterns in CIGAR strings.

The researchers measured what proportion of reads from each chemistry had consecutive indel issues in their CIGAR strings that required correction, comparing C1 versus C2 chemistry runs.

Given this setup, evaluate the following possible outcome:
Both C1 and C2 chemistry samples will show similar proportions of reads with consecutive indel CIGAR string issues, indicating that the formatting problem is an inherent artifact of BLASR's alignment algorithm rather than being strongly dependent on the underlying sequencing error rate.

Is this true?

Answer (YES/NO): NO